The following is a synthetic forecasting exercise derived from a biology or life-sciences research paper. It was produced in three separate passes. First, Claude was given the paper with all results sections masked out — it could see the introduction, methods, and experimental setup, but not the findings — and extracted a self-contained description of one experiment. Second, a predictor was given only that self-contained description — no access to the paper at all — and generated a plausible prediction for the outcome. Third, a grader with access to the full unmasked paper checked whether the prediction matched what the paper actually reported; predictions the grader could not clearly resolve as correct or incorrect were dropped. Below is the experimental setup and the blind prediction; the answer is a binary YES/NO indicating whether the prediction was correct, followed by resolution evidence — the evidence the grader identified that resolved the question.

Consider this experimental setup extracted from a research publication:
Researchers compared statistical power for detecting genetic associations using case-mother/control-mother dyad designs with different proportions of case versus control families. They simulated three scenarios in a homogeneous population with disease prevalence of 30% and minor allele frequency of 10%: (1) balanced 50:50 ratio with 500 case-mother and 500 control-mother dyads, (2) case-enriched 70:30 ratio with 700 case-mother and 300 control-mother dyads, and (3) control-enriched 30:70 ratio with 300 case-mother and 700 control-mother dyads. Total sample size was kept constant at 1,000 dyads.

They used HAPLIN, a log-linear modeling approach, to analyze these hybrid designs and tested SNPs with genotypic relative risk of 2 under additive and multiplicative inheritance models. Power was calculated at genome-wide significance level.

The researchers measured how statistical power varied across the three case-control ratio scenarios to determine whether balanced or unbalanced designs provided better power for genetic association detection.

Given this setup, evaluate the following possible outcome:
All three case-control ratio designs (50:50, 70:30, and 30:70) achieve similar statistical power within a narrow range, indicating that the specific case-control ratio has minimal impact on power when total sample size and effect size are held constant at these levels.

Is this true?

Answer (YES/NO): NO